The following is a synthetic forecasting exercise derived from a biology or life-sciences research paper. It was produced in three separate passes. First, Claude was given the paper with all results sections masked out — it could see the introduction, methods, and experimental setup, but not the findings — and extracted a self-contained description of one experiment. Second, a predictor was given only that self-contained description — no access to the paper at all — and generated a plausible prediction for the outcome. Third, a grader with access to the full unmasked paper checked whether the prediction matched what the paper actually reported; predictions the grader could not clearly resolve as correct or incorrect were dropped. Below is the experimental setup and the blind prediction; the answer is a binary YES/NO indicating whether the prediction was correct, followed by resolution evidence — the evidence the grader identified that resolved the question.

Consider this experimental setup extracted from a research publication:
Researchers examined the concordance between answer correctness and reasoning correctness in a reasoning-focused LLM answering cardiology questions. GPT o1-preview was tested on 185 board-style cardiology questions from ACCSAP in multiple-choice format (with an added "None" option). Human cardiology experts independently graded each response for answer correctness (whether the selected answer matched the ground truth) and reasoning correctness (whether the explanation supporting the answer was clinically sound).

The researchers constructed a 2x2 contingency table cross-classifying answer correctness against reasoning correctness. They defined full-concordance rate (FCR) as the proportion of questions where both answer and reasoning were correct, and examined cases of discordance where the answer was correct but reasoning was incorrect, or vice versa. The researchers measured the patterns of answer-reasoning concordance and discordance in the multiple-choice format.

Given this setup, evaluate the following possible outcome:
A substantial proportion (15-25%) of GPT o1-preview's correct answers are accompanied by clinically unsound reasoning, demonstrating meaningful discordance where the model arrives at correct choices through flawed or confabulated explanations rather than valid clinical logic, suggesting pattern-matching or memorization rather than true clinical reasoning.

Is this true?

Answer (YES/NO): NO